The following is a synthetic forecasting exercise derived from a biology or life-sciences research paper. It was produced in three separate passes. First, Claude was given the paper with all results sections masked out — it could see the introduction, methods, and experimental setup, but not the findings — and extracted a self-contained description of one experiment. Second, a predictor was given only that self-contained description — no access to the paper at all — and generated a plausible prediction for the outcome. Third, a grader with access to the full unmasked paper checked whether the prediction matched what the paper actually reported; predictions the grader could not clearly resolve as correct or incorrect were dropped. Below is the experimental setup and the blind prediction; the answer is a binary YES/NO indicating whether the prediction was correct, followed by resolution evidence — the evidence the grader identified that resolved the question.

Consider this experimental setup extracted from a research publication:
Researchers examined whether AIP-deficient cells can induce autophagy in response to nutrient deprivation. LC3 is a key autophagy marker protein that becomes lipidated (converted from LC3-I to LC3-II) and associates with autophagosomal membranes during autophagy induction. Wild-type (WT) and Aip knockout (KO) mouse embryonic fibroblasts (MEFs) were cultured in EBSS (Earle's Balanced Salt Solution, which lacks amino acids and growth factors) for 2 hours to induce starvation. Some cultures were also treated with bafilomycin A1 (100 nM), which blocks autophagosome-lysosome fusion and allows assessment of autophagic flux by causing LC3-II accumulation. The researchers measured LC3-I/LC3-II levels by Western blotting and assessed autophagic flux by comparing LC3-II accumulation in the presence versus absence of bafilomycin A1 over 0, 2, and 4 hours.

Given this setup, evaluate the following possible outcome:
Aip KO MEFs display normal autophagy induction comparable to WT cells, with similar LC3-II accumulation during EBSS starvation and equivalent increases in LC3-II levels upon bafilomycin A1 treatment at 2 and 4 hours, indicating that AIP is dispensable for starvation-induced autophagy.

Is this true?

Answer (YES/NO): NO